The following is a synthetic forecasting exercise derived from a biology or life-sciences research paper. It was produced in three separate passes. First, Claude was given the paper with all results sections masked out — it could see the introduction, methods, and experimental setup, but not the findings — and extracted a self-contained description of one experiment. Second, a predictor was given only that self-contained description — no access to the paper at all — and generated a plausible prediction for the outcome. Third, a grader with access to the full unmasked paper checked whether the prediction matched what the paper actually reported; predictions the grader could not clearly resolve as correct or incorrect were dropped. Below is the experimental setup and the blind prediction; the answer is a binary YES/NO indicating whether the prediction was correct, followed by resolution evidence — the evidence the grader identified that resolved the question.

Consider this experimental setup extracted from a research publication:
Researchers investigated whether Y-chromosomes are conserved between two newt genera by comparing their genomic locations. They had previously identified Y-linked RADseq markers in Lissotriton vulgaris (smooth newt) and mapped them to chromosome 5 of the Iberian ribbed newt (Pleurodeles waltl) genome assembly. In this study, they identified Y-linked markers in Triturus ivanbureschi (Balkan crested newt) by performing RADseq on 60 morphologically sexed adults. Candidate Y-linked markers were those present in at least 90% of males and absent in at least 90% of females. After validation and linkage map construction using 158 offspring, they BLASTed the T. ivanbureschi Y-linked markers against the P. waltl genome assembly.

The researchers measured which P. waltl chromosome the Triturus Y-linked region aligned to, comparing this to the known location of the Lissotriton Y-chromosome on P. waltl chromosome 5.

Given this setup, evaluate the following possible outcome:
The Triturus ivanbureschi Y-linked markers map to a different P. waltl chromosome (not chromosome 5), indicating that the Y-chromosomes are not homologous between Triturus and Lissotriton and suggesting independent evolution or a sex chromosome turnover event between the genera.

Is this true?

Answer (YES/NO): YES